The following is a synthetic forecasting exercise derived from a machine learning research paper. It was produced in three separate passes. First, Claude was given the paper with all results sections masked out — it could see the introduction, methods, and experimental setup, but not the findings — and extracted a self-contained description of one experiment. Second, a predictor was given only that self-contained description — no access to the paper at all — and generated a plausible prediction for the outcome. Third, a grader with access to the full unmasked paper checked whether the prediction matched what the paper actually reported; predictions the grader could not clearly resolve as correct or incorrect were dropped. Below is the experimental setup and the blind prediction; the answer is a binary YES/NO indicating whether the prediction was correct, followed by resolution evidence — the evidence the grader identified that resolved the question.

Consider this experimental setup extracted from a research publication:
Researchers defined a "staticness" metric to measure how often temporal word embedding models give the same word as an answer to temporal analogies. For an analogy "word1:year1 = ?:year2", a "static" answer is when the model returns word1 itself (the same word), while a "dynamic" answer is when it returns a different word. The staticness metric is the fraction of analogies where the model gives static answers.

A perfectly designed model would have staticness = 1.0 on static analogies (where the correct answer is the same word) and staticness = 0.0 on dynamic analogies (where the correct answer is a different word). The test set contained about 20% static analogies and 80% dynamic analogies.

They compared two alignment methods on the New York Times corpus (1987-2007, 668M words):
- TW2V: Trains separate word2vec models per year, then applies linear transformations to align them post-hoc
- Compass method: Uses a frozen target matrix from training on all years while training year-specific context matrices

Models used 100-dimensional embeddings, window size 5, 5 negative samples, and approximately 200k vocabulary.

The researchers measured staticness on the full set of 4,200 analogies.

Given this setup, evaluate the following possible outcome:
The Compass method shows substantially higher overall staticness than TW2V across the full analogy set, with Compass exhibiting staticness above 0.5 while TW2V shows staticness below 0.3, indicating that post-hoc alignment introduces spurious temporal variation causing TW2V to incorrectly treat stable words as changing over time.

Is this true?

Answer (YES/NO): NO